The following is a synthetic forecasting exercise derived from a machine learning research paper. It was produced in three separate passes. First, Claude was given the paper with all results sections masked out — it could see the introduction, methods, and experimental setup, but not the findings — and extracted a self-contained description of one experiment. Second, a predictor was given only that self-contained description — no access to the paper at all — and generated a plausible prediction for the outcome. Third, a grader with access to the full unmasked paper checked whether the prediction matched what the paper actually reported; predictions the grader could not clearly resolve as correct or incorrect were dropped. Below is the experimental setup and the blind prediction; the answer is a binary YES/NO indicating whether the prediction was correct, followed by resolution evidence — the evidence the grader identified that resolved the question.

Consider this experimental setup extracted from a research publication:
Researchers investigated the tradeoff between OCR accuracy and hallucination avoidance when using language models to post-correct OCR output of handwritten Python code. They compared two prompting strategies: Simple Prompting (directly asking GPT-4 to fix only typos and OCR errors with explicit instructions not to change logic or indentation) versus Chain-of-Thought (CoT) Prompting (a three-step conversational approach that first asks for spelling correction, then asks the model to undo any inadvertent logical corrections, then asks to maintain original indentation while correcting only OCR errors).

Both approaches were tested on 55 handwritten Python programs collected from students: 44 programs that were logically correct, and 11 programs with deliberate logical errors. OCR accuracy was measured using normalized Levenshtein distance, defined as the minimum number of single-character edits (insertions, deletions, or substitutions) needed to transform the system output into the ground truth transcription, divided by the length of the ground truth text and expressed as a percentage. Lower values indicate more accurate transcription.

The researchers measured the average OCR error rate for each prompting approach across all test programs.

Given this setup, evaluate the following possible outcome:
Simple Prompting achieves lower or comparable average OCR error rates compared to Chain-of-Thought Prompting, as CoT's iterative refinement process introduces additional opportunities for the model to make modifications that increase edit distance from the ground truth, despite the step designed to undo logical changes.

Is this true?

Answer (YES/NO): YES